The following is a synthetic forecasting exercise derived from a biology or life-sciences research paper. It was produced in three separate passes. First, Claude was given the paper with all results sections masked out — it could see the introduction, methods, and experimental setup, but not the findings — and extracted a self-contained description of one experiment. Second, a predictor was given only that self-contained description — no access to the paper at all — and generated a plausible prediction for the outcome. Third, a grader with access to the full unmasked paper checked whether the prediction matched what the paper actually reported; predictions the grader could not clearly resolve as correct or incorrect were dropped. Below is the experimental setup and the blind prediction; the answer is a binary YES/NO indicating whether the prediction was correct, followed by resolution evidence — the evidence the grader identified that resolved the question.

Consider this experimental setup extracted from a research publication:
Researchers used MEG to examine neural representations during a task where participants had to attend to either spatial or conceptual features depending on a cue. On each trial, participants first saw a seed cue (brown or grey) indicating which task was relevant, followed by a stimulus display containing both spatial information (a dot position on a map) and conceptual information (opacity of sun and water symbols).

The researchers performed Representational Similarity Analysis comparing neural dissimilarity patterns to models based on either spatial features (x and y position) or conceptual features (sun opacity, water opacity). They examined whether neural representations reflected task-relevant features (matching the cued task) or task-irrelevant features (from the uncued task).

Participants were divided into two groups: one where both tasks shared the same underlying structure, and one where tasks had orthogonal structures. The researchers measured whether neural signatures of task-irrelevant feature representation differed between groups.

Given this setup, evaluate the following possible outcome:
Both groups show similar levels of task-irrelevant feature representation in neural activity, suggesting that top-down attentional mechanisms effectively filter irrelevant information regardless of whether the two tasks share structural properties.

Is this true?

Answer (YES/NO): NO